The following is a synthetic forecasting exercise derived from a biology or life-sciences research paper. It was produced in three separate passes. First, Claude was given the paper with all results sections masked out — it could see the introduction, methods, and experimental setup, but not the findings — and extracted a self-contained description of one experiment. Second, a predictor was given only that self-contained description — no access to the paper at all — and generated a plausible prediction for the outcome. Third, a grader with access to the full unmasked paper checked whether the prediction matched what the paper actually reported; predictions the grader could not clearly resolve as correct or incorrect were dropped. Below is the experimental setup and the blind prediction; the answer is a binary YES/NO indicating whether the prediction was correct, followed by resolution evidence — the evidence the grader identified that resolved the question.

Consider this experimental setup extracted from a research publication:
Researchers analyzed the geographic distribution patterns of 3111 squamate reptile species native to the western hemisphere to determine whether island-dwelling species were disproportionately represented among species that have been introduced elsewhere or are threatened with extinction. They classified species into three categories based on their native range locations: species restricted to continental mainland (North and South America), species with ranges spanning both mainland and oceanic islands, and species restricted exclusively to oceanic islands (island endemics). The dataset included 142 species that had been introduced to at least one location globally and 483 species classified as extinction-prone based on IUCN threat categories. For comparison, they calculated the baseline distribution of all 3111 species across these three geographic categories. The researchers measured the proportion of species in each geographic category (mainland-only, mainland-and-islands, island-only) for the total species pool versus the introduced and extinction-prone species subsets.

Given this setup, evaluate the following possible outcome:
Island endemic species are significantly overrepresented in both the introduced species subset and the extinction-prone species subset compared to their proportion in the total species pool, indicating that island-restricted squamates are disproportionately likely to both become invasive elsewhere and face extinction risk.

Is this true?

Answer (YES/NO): YES